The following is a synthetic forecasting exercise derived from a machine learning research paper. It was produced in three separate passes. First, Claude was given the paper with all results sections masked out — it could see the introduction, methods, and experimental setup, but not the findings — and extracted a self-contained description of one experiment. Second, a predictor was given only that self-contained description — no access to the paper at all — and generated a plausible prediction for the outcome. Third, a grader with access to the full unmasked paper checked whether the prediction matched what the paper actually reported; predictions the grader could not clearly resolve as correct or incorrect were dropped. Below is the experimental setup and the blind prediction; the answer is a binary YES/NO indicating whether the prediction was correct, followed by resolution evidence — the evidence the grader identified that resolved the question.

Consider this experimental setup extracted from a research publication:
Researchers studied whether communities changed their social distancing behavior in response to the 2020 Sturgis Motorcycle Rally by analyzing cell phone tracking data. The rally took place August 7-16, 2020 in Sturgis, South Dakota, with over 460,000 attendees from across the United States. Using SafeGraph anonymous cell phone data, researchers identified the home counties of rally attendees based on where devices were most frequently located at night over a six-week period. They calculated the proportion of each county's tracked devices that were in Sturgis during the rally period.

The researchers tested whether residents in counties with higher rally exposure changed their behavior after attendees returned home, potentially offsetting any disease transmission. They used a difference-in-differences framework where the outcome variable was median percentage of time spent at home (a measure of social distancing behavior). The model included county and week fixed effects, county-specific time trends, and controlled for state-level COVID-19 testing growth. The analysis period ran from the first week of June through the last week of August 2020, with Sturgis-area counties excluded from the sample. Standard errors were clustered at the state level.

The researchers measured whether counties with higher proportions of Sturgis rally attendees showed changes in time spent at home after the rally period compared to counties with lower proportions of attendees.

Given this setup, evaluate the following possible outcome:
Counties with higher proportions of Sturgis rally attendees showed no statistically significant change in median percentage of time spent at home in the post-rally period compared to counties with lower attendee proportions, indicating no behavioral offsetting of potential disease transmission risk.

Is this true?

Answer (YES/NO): YES